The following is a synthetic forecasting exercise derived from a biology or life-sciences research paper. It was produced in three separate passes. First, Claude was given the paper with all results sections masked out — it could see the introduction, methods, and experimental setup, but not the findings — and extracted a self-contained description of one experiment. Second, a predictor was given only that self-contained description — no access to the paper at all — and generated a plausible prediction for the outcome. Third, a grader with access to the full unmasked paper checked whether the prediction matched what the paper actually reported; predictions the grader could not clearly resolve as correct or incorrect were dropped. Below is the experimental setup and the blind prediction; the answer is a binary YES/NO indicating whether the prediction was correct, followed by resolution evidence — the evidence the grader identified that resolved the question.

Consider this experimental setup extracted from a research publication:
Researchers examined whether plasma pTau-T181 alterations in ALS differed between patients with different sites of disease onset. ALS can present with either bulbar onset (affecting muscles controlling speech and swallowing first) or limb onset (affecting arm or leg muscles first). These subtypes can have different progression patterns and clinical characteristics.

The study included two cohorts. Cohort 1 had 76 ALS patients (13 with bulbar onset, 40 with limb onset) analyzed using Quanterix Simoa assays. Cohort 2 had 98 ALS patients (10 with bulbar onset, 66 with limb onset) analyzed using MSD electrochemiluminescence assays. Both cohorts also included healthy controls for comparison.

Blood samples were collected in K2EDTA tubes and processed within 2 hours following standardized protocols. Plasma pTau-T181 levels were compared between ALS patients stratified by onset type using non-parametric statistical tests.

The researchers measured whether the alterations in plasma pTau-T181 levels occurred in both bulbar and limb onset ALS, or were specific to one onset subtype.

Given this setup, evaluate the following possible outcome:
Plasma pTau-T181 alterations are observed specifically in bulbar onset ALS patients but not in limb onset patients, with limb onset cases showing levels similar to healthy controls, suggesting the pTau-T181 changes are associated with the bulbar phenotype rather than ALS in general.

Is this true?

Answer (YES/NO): NO